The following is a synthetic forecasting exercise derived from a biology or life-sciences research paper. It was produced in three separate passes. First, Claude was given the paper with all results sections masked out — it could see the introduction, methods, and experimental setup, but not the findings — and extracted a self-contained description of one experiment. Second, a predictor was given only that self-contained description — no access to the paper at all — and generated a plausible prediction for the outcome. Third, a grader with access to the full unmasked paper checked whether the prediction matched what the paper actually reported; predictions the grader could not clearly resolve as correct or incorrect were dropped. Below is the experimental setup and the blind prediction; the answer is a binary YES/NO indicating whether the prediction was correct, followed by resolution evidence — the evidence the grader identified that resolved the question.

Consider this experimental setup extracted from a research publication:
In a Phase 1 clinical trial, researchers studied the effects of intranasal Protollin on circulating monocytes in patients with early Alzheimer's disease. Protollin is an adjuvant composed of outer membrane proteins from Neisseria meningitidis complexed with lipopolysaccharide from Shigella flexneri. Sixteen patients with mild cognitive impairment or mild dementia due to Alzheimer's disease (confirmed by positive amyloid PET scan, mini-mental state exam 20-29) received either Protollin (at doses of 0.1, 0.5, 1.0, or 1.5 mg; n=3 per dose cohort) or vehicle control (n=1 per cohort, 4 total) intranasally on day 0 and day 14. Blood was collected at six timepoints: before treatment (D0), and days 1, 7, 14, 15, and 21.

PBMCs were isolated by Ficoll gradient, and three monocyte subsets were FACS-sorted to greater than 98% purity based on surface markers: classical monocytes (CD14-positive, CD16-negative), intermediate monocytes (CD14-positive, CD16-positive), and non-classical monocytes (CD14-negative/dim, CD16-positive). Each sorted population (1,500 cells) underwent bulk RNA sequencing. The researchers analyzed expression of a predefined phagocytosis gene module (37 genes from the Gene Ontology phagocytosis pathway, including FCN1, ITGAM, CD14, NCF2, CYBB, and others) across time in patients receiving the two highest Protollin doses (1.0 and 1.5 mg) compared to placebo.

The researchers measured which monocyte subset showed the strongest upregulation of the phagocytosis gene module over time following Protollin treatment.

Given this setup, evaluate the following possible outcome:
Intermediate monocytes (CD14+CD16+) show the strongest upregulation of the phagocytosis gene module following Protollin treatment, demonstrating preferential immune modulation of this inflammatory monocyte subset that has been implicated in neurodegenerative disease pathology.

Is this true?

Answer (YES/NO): NO